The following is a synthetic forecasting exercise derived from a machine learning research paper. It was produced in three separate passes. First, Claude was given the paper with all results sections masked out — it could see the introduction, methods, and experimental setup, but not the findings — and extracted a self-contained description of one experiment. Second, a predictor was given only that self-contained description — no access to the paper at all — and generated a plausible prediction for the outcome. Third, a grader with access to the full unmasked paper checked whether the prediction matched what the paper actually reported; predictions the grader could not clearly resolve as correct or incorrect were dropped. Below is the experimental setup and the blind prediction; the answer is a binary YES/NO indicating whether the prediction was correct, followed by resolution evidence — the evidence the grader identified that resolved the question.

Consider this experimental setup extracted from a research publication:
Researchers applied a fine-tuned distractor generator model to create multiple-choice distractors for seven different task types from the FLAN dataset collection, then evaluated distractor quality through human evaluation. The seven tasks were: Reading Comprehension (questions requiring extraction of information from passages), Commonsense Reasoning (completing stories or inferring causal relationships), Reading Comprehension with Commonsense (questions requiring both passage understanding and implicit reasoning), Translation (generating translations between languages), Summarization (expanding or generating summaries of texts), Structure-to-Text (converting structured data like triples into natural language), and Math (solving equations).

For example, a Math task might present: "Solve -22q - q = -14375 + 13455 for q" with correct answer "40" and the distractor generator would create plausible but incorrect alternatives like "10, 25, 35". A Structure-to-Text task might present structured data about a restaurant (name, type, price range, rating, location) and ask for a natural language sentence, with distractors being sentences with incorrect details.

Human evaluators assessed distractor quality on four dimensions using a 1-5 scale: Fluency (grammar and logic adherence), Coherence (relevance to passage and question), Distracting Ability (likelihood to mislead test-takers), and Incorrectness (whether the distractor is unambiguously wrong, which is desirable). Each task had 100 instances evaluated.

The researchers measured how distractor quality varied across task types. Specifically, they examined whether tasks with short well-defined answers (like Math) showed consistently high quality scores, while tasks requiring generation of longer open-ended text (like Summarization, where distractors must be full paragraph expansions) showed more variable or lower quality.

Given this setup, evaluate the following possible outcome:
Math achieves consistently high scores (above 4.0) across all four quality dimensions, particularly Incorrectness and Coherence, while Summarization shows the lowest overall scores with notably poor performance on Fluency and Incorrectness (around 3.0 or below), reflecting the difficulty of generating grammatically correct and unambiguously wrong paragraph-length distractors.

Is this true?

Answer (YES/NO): NO